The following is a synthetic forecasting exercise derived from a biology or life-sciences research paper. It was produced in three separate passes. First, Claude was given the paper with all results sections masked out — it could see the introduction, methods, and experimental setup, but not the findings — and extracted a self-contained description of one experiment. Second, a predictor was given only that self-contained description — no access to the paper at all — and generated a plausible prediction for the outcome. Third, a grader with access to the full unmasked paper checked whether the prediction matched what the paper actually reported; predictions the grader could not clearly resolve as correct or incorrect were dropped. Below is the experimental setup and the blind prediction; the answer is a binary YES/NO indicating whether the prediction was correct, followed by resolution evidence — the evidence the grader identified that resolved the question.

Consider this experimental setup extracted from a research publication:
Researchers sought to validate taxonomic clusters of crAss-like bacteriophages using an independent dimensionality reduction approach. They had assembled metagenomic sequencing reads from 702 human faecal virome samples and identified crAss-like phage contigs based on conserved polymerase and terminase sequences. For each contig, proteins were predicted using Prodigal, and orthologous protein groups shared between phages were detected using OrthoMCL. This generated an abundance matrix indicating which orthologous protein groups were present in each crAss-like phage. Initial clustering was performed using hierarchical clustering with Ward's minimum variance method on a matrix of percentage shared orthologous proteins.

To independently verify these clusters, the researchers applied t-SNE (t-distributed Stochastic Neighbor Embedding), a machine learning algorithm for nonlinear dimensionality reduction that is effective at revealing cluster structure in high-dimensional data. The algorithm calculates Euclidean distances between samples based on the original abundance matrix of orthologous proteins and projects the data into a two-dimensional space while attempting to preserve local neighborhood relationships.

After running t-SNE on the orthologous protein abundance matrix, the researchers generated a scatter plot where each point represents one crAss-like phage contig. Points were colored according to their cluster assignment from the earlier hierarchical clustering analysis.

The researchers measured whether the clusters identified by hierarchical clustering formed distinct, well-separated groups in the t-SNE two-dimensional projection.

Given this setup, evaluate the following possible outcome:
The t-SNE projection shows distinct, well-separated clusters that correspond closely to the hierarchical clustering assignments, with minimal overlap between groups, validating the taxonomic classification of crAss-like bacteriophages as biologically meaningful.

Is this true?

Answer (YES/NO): NO